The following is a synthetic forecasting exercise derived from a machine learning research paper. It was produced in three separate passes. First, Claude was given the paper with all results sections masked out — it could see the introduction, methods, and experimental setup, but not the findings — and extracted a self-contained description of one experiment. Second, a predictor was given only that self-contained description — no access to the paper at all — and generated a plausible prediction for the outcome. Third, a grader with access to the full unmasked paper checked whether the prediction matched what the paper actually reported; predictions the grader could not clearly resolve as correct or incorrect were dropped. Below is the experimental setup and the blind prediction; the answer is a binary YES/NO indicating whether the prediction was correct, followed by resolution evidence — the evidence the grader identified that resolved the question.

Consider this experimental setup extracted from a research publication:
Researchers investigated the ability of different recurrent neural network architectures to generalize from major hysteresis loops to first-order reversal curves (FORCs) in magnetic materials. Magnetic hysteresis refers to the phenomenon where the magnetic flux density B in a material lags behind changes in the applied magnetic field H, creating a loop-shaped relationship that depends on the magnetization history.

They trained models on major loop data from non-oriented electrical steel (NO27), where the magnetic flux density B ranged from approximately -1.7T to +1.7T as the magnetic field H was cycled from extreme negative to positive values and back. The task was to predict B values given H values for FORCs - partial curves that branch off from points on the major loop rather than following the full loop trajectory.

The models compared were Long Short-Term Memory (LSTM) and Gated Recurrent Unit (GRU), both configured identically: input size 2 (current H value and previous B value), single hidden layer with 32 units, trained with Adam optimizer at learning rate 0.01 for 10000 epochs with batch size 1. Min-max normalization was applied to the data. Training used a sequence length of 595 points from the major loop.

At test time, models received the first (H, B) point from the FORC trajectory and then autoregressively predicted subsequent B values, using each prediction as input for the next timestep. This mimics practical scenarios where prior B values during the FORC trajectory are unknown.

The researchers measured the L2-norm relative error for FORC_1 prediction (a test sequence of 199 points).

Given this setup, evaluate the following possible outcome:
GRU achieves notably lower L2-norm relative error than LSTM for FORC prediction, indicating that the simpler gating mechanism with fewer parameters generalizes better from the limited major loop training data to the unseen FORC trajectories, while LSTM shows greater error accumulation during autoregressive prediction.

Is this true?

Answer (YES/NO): NO